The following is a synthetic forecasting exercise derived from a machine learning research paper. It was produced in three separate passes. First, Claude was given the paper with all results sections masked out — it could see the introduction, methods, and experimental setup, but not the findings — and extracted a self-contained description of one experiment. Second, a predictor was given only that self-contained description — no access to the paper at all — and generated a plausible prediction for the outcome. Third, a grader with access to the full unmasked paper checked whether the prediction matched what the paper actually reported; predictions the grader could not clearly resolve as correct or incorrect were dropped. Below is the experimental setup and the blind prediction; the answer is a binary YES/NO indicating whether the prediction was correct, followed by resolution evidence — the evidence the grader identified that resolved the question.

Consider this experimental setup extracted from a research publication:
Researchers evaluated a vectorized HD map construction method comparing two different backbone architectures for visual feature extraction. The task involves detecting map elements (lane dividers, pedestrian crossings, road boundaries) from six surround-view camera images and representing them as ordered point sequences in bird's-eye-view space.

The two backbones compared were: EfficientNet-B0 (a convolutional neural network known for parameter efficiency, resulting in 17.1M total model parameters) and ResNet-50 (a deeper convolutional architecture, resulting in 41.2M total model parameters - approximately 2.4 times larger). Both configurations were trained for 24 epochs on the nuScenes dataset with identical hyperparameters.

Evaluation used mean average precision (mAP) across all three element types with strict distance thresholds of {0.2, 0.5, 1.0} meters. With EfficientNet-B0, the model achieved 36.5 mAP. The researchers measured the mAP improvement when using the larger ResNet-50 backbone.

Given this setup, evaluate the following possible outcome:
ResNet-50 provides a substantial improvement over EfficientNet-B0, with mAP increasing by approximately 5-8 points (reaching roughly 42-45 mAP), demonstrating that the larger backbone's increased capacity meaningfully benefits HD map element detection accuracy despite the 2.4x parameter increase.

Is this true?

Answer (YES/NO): NO